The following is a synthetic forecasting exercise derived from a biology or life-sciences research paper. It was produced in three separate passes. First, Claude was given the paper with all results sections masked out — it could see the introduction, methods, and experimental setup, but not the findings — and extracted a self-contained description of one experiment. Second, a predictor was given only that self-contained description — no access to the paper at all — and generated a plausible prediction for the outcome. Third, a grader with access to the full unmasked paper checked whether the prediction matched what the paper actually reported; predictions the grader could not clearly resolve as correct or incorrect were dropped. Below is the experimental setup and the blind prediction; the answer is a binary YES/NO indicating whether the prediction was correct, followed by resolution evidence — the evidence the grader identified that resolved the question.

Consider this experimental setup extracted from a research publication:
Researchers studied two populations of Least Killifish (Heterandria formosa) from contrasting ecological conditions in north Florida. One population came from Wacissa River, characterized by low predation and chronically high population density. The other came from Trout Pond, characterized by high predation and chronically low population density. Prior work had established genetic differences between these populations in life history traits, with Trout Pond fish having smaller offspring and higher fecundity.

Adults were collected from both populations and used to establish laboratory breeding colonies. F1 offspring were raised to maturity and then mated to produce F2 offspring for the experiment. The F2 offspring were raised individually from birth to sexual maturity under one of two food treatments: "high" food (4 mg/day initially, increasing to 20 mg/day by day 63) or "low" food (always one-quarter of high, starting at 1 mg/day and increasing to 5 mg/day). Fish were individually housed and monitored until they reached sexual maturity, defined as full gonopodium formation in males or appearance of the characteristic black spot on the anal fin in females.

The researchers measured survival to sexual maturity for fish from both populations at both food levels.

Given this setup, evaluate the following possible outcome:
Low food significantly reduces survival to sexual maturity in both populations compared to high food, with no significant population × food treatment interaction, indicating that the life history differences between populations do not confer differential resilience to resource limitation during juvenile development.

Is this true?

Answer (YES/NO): NO